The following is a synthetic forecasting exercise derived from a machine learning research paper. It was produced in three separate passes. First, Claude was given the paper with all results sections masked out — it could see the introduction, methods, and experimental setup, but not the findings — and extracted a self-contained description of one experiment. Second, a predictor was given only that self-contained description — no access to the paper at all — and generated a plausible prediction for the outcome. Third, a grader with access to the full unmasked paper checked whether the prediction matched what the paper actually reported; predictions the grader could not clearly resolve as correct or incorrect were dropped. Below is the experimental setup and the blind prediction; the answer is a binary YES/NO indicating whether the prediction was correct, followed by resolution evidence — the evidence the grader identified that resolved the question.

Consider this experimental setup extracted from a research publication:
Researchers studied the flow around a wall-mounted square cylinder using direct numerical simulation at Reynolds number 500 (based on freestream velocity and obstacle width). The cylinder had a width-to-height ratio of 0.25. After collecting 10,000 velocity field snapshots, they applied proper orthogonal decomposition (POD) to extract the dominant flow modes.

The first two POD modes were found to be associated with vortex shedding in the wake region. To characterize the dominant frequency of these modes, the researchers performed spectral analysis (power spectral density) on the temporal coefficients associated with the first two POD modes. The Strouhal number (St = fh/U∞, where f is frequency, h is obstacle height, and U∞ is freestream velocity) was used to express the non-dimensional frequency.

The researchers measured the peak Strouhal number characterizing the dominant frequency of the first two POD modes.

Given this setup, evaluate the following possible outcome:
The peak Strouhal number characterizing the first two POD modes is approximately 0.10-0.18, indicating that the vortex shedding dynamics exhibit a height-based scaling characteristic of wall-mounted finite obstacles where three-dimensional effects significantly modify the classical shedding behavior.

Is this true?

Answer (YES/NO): NO